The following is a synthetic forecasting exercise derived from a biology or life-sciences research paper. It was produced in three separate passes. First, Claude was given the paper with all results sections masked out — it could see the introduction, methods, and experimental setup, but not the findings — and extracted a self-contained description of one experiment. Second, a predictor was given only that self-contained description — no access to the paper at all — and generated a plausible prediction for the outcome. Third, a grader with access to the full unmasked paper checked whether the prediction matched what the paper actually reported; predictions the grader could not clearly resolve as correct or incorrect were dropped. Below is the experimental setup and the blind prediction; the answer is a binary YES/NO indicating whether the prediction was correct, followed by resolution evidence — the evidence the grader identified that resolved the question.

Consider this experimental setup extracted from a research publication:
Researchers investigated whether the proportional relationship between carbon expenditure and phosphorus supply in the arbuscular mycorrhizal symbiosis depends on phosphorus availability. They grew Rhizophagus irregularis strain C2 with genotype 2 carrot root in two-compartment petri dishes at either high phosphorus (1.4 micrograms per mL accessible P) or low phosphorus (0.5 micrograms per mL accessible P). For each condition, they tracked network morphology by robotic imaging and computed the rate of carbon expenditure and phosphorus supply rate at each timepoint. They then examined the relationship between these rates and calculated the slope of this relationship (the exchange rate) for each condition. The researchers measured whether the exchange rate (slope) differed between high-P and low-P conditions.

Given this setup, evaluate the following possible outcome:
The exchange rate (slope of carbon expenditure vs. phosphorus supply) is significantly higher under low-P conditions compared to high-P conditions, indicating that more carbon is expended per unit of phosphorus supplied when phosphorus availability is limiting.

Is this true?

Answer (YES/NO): NO